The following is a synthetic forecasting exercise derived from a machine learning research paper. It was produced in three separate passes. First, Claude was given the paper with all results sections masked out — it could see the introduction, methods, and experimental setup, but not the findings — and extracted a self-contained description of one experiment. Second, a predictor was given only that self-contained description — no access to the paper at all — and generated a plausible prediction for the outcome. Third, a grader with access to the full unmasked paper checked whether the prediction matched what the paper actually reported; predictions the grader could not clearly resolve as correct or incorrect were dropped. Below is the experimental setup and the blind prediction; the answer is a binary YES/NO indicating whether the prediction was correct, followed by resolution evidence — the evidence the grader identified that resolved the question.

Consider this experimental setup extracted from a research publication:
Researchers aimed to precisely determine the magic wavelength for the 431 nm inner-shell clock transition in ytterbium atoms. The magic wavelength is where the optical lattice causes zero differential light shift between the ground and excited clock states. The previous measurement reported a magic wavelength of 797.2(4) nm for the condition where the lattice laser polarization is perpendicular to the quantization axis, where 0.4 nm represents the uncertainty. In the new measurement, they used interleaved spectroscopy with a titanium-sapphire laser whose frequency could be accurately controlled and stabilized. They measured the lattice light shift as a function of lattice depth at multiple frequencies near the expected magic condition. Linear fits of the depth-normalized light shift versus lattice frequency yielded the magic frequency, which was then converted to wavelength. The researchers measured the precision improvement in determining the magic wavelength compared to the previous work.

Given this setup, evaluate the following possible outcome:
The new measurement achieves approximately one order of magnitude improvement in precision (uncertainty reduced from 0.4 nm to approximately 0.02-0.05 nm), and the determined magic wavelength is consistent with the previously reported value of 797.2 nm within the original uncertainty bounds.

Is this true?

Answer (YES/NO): NO